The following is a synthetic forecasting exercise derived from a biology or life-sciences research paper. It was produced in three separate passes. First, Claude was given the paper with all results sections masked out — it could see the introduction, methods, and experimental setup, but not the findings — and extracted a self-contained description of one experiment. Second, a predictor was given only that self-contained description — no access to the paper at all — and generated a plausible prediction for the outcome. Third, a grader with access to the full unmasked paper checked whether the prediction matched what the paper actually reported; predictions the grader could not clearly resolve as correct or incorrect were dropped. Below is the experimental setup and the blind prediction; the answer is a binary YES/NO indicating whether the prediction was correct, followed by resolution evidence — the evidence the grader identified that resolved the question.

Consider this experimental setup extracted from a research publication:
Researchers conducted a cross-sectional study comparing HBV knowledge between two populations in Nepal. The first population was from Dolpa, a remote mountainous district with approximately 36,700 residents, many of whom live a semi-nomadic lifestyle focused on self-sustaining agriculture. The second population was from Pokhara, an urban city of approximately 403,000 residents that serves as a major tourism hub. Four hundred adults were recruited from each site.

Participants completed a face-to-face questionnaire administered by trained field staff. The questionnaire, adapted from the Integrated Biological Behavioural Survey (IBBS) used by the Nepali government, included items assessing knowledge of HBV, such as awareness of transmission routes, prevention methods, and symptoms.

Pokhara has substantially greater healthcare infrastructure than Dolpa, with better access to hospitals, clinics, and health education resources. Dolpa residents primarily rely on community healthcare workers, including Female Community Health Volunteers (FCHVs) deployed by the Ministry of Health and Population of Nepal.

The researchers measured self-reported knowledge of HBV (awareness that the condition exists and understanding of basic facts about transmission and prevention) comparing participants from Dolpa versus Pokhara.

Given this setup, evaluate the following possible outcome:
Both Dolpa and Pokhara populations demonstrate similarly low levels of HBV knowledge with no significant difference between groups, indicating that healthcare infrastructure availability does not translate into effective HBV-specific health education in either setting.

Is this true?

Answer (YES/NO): YES